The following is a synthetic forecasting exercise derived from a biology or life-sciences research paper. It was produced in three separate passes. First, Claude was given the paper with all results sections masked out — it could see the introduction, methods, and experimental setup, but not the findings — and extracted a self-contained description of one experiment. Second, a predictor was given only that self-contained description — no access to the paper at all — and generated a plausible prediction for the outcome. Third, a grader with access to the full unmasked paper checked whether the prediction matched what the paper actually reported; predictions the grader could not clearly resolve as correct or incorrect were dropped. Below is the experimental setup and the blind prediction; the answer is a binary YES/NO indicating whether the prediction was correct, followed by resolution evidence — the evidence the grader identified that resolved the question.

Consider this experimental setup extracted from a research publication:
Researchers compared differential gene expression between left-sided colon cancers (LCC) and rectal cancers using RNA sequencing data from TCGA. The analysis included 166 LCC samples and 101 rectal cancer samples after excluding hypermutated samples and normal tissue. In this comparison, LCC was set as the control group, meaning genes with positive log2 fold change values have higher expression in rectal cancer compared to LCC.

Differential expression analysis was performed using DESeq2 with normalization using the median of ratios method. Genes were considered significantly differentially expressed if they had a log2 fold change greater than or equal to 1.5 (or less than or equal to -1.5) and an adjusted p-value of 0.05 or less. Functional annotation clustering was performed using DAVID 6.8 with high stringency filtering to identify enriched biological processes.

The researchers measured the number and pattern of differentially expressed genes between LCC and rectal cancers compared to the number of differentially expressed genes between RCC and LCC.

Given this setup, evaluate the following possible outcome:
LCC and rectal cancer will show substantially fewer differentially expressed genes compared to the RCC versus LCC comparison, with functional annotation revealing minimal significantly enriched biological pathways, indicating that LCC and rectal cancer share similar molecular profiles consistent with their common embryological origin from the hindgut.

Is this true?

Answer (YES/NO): YES